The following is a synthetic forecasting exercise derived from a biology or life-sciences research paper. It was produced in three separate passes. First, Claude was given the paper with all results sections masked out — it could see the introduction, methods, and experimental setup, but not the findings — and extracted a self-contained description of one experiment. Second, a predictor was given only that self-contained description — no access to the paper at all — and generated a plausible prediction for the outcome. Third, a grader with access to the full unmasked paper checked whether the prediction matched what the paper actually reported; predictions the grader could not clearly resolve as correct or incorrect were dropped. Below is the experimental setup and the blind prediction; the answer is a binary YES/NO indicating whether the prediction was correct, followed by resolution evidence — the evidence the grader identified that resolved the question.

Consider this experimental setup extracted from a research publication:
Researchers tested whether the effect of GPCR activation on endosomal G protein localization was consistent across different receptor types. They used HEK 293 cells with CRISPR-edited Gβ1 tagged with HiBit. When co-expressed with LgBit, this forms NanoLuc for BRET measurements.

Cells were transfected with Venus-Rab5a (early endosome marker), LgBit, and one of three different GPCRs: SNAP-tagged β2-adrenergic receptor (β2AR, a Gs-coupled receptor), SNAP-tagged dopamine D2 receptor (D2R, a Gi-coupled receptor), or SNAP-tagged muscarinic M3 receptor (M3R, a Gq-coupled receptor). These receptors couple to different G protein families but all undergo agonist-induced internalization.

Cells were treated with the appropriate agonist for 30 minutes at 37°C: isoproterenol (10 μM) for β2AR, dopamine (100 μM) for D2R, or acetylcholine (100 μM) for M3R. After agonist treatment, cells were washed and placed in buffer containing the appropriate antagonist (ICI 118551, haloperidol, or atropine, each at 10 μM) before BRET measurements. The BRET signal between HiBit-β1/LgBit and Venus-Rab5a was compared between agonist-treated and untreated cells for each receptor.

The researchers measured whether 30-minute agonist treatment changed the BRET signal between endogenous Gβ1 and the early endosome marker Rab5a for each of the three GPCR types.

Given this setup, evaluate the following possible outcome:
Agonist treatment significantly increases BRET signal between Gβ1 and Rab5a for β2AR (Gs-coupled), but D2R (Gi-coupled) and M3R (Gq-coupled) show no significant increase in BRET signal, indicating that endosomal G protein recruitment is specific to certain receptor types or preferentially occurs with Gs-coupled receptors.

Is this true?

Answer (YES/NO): NO